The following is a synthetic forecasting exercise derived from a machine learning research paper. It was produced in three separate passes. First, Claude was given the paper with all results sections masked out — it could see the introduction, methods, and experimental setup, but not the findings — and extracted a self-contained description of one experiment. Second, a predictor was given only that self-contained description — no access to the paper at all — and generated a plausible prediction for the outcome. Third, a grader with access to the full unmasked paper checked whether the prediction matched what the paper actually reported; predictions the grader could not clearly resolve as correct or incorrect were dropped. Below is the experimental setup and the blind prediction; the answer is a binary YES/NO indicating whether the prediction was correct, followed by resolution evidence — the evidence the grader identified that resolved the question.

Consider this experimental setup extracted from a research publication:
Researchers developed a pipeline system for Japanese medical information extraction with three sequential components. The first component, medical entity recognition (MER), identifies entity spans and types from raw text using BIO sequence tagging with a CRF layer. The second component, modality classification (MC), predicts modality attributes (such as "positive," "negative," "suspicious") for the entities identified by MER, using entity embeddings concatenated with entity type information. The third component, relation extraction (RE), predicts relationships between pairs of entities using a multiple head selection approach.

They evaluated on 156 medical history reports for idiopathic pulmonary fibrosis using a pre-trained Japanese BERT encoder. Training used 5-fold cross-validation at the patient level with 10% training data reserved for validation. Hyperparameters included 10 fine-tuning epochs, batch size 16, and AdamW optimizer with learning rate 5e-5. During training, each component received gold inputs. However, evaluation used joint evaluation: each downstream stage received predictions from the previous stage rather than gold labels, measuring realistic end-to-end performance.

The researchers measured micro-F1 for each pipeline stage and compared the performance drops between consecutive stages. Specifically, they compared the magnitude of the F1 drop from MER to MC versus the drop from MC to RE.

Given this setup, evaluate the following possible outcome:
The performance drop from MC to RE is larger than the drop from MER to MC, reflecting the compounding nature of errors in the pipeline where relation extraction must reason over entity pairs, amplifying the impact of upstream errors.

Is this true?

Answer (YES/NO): NO